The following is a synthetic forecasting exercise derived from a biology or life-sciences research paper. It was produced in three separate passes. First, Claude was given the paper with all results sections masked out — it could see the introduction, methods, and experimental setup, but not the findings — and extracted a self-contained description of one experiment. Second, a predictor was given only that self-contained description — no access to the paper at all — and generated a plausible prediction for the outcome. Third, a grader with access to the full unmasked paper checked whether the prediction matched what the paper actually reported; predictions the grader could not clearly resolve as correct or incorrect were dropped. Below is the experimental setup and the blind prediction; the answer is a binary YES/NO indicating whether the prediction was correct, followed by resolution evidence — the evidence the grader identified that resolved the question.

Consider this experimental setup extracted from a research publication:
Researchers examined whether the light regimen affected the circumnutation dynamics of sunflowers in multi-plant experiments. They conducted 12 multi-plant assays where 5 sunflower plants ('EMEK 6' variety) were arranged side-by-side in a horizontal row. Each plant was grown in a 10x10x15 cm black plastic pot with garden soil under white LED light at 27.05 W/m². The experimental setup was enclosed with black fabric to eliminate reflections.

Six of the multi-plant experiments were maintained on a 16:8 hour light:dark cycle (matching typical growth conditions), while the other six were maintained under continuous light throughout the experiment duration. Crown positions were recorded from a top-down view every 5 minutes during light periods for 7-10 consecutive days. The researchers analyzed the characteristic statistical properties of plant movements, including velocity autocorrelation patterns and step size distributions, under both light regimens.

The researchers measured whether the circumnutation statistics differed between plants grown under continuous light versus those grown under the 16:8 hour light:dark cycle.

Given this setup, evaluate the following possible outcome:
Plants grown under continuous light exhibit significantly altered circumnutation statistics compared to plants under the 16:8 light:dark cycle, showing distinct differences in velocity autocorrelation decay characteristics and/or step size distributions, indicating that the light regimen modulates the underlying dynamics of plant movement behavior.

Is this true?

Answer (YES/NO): NO